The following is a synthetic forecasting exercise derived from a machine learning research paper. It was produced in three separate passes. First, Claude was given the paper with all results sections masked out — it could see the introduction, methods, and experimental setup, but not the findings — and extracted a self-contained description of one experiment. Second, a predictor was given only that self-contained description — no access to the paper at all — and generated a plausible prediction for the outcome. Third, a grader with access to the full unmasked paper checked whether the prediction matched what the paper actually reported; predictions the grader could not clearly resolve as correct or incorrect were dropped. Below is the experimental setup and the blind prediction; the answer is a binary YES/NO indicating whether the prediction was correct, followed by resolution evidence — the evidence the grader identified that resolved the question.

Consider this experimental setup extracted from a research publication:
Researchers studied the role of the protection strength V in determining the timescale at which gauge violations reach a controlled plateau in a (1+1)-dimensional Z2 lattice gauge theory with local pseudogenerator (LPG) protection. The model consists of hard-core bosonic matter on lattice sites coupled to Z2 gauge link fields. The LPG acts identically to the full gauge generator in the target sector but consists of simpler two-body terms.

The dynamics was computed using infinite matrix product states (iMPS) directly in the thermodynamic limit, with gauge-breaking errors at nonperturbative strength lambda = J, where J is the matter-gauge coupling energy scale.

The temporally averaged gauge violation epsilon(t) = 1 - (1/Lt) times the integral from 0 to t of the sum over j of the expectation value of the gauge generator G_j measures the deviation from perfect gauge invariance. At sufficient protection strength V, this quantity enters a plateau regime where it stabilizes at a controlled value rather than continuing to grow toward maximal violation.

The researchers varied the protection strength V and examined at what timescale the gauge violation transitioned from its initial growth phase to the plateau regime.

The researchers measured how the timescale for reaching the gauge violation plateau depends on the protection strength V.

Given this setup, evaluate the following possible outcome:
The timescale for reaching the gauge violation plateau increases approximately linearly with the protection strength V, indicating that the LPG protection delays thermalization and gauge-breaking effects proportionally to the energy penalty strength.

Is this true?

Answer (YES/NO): NO